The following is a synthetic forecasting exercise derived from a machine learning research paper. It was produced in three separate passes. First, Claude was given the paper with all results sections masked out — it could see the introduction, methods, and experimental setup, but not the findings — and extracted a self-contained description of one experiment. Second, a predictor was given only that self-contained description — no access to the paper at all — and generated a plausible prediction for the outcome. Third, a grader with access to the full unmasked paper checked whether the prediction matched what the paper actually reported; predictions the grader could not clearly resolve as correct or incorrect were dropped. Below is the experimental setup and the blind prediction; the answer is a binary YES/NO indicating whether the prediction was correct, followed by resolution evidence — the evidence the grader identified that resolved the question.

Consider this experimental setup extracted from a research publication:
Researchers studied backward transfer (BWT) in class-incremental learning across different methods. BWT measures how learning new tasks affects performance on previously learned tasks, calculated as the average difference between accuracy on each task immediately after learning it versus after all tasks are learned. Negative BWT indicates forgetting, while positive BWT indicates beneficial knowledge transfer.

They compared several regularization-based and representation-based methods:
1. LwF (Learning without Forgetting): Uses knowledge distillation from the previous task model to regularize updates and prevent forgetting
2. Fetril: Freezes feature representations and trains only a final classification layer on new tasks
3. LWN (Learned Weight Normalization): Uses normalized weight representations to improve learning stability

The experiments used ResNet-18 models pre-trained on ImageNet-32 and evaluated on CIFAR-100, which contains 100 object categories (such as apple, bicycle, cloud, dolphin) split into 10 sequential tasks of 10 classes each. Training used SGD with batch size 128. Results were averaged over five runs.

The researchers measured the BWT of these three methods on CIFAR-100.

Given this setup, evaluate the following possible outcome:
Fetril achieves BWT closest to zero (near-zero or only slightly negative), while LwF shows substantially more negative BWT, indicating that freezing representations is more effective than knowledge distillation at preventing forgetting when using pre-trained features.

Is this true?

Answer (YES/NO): NO